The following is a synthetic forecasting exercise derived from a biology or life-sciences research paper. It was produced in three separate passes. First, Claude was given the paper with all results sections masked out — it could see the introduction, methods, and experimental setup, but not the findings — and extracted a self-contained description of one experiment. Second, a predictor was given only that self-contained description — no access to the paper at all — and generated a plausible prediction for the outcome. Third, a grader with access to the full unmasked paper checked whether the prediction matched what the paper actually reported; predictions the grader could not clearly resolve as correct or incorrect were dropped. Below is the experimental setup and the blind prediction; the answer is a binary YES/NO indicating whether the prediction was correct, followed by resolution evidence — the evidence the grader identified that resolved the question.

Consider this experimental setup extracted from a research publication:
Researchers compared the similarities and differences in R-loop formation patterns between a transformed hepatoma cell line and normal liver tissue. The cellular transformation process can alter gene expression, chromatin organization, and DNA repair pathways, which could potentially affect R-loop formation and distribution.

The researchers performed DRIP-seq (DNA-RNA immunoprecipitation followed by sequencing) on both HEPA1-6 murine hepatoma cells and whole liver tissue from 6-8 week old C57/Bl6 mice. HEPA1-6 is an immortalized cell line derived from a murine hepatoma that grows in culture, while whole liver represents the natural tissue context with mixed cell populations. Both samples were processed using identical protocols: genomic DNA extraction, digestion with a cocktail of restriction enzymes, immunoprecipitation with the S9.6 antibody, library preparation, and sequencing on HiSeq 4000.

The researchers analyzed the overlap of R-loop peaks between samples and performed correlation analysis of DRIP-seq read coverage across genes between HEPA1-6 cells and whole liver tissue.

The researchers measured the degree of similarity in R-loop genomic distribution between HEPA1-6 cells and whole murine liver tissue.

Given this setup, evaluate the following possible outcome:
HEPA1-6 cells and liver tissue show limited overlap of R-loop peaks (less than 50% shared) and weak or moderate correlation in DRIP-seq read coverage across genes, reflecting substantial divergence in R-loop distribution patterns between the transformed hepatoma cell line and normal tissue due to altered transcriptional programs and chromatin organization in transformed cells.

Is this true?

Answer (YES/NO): NO